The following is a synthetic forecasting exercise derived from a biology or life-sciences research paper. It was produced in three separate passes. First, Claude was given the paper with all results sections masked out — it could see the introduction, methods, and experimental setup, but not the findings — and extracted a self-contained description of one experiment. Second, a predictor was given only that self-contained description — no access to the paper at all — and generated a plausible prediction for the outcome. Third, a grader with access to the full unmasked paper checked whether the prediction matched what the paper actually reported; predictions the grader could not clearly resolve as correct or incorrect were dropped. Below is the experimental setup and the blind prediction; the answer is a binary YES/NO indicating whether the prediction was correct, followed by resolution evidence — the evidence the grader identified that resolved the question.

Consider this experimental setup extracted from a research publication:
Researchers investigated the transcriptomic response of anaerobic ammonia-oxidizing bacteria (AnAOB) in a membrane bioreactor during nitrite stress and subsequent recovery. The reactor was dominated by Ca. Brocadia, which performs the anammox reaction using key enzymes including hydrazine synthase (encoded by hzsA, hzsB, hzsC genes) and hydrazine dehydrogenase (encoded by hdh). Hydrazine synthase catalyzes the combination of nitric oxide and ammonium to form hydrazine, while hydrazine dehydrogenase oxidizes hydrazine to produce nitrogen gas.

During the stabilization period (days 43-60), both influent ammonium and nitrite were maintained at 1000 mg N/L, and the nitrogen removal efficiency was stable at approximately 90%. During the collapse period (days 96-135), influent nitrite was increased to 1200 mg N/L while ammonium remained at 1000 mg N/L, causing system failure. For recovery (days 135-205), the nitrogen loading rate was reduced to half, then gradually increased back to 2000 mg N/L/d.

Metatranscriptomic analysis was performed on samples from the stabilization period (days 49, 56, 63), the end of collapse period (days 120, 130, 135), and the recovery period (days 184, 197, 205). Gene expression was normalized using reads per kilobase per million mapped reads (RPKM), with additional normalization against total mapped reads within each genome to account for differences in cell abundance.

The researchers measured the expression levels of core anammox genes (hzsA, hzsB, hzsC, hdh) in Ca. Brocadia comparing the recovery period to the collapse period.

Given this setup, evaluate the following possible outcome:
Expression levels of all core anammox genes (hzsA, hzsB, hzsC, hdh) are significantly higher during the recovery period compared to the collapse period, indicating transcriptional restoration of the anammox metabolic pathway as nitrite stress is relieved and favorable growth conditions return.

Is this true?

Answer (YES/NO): NO